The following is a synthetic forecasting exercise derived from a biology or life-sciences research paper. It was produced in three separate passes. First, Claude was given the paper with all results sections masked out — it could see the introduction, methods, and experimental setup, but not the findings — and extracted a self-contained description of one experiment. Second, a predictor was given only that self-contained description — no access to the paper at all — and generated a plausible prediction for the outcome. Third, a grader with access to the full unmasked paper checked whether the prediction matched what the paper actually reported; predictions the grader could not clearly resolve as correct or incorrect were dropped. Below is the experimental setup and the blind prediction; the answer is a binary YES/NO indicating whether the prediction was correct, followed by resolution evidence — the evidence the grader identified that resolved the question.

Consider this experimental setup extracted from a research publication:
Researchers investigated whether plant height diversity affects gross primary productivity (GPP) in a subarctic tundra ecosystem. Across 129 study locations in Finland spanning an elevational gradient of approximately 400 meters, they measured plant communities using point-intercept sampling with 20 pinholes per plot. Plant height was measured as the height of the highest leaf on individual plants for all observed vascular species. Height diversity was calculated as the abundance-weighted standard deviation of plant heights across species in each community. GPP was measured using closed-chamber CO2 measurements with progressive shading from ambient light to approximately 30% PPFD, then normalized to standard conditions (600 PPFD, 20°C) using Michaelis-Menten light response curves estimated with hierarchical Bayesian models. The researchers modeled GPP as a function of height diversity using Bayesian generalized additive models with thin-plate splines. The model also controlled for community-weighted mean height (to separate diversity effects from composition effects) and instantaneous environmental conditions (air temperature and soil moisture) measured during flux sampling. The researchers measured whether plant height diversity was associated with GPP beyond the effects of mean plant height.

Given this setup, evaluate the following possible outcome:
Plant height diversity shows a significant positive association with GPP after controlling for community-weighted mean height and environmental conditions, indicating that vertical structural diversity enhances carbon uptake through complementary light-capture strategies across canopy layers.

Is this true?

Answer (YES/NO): NO